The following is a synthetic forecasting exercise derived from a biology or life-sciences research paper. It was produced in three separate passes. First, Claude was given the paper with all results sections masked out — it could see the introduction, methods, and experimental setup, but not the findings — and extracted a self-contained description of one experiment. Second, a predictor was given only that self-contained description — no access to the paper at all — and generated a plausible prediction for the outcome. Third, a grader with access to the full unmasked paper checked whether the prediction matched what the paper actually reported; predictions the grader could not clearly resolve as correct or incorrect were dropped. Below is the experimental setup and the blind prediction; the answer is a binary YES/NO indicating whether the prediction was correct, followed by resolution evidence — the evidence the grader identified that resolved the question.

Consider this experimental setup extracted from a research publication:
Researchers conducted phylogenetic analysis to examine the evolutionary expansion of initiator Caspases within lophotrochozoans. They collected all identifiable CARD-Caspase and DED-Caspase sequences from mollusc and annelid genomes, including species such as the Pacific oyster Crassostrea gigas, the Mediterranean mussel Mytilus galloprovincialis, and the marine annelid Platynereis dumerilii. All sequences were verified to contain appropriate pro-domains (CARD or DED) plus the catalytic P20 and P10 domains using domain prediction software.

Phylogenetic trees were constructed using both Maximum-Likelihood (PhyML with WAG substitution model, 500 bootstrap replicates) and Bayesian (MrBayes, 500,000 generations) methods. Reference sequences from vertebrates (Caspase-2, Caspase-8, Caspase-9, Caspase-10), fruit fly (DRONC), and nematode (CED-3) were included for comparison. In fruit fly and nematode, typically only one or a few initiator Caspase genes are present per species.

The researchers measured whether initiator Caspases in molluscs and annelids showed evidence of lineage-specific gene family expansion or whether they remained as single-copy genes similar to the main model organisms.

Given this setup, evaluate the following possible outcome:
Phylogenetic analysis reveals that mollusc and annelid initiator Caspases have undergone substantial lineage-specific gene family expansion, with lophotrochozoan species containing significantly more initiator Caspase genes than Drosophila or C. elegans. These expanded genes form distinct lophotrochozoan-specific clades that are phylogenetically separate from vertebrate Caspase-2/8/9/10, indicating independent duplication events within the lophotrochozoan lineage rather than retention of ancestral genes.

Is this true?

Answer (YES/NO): YES